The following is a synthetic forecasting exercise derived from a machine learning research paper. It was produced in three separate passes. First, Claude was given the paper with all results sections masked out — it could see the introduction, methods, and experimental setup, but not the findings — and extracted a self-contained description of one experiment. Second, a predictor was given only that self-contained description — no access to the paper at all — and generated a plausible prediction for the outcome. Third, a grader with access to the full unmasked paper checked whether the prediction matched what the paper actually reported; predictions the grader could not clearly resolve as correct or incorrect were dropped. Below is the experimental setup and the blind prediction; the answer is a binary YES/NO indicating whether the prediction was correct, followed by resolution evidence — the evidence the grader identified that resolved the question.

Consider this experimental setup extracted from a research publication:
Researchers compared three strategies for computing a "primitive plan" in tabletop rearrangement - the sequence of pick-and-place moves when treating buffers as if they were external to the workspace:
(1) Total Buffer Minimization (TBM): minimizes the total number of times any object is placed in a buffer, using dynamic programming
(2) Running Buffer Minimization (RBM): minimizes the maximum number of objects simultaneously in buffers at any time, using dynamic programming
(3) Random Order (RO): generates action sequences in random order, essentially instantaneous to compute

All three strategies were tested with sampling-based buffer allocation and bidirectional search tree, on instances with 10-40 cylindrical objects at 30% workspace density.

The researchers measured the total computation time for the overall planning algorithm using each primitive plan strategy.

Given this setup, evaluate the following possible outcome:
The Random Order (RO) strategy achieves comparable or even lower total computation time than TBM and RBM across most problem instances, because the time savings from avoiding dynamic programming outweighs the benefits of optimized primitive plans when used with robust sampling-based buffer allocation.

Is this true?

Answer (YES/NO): NO